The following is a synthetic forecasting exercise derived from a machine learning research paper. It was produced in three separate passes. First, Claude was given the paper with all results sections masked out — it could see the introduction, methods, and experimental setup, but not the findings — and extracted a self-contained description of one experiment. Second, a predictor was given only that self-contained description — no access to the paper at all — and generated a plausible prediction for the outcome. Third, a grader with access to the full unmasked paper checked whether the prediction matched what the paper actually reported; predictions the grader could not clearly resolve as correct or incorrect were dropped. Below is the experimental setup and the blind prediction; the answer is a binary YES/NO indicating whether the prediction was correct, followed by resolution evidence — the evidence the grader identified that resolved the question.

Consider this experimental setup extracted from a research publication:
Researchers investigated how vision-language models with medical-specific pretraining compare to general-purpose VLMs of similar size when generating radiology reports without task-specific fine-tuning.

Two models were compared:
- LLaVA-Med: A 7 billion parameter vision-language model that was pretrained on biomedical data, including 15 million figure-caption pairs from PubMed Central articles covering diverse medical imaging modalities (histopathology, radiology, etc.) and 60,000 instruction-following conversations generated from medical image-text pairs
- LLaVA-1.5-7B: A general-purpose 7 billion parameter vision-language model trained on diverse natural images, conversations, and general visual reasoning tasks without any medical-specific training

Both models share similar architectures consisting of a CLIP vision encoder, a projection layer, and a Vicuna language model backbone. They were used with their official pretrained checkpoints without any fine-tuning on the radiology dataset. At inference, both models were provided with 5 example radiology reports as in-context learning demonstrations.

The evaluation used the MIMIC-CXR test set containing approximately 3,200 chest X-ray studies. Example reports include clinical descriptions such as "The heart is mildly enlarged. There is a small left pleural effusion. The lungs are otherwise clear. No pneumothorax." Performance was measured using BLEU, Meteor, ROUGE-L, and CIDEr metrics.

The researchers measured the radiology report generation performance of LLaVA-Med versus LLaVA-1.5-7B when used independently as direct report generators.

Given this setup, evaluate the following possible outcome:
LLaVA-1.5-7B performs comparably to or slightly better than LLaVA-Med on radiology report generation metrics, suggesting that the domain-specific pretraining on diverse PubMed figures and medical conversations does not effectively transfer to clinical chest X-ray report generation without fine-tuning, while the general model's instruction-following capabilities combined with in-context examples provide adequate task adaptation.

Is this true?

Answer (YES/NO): YES